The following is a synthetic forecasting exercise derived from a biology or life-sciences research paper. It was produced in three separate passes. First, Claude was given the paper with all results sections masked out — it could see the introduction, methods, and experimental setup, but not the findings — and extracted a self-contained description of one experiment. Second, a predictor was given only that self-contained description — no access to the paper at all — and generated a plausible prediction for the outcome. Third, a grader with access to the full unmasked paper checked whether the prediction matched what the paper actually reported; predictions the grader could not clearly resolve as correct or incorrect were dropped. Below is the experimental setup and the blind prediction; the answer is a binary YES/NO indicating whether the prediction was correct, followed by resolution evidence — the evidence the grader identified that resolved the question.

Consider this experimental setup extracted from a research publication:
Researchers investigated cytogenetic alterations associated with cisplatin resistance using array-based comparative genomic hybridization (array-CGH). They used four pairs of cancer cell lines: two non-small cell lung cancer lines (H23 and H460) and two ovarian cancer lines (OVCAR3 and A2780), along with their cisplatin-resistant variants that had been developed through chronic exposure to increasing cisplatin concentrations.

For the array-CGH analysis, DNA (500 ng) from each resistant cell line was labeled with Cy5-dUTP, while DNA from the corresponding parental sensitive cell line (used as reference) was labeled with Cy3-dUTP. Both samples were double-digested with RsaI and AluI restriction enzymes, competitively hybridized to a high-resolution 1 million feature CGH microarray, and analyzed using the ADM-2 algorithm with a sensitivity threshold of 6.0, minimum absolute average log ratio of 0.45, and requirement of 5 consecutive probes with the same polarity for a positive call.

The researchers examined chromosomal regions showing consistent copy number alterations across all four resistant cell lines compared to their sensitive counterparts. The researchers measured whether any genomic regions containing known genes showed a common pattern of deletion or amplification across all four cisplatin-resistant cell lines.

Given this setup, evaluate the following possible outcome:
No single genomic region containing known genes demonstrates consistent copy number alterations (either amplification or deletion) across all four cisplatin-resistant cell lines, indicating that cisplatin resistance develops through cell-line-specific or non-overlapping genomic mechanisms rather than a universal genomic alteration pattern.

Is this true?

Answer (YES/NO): NO